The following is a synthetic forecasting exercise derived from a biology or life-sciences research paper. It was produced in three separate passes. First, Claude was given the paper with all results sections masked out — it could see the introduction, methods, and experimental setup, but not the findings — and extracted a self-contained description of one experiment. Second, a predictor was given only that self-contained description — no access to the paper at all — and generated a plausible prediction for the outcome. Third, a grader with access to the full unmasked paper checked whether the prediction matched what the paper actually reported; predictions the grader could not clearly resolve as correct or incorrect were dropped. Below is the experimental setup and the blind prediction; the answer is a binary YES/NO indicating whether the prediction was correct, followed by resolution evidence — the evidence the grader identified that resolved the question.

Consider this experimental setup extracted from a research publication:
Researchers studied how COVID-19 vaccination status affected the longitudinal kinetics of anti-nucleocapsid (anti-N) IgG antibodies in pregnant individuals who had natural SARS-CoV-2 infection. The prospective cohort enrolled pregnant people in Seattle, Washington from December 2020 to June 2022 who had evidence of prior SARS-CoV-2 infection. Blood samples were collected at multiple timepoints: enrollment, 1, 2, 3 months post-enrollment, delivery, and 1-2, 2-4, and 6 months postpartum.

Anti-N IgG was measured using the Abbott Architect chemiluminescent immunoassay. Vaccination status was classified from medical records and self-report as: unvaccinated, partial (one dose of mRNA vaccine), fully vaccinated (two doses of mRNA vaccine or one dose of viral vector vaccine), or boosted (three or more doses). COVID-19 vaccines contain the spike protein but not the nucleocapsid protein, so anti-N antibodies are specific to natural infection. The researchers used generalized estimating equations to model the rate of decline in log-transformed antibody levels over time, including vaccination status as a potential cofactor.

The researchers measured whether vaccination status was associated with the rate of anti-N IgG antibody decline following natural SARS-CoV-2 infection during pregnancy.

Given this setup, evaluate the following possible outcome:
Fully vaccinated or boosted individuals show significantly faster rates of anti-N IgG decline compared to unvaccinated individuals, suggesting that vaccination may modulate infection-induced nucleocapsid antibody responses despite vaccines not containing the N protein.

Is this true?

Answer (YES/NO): NO